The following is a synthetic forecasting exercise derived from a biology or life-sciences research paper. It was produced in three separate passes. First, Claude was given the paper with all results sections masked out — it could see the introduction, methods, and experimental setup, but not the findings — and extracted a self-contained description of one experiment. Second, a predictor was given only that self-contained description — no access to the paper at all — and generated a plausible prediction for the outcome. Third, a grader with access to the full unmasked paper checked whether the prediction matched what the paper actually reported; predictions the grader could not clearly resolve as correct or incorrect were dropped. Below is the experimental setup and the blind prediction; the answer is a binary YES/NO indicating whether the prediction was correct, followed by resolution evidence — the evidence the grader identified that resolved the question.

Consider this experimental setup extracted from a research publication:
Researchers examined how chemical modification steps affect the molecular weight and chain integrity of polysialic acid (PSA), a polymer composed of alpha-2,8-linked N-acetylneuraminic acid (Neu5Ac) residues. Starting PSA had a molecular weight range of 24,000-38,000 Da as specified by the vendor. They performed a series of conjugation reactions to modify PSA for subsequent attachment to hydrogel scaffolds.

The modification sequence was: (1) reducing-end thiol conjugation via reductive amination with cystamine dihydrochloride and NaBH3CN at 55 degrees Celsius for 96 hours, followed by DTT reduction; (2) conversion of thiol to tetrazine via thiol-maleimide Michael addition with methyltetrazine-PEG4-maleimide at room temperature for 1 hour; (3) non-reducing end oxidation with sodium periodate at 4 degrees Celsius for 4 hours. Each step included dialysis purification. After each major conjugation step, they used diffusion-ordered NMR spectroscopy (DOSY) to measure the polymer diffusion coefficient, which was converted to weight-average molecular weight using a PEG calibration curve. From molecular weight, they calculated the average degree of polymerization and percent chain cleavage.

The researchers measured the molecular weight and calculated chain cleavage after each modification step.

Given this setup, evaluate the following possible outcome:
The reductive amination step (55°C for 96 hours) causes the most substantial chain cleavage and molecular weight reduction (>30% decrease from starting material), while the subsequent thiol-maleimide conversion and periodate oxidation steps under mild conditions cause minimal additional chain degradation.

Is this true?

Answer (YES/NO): NO